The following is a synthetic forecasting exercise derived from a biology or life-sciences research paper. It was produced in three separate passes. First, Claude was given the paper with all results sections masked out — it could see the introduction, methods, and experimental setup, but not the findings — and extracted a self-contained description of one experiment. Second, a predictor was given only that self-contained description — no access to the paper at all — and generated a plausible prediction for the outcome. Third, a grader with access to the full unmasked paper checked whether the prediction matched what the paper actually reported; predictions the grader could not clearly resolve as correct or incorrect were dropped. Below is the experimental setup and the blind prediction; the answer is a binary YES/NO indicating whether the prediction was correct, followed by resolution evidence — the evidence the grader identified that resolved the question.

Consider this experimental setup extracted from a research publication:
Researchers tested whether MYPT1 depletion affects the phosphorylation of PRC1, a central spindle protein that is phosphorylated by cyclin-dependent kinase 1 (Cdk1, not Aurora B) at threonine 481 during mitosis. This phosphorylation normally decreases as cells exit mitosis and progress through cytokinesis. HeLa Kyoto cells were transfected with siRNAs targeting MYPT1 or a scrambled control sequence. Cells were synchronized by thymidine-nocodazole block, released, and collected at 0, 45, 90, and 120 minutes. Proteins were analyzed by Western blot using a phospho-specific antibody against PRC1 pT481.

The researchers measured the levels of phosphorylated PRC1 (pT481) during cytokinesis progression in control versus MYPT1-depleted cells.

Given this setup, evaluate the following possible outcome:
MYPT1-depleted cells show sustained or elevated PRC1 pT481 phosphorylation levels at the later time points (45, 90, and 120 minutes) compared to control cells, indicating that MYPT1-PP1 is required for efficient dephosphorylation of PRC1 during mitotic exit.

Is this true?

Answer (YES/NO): NO